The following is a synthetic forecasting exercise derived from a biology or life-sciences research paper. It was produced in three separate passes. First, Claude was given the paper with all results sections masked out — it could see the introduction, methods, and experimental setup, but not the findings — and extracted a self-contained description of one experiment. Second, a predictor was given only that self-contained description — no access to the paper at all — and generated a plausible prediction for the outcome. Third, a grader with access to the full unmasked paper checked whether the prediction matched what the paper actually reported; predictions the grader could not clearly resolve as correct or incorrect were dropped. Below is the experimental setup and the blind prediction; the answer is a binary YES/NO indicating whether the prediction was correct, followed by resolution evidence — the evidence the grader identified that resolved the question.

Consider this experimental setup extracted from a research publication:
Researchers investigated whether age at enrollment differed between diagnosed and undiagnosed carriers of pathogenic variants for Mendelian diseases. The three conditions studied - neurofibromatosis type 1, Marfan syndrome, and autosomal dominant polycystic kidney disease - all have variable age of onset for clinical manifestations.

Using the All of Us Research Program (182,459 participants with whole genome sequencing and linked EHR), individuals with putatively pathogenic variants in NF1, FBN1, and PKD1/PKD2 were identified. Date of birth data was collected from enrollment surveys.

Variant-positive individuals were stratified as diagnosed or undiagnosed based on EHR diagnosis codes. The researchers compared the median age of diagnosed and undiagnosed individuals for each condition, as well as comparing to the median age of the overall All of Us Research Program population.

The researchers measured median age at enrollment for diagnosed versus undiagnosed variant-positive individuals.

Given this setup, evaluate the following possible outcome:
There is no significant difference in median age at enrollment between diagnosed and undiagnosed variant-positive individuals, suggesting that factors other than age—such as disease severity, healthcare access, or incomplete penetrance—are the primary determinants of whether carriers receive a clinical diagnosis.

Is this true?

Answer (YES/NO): NO